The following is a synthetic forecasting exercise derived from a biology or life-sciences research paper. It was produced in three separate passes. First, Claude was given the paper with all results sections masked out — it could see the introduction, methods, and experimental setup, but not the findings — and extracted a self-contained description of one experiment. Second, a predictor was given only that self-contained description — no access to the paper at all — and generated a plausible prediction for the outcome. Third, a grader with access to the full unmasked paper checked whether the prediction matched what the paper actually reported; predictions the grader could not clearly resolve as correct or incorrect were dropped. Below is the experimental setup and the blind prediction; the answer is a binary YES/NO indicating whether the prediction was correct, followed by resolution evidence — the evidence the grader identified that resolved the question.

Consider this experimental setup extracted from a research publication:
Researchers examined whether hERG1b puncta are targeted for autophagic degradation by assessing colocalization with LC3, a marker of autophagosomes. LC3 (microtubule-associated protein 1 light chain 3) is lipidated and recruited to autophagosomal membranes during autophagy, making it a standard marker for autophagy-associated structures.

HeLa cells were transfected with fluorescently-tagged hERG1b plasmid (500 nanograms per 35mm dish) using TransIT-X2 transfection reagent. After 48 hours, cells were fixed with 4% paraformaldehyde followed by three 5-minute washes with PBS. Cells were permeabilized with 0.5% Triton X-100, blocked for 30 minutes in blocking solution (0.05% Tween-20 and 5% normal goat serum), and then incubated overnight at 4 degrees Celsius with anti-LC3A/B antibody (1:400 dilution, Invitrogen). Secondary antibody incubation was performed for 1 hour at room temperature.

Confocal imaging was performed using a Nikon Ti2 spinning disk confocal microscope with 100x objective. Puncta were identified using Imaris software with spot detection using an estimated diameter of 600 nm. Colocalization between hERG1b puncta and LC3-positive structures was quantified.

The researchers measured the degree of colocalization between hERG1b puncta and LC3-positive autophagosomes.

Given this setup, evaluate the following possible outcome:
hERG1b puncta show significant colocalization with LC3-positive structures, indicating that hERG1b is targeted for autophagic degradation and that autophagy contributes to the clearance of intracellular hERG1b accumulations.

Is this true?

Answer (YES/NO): NO